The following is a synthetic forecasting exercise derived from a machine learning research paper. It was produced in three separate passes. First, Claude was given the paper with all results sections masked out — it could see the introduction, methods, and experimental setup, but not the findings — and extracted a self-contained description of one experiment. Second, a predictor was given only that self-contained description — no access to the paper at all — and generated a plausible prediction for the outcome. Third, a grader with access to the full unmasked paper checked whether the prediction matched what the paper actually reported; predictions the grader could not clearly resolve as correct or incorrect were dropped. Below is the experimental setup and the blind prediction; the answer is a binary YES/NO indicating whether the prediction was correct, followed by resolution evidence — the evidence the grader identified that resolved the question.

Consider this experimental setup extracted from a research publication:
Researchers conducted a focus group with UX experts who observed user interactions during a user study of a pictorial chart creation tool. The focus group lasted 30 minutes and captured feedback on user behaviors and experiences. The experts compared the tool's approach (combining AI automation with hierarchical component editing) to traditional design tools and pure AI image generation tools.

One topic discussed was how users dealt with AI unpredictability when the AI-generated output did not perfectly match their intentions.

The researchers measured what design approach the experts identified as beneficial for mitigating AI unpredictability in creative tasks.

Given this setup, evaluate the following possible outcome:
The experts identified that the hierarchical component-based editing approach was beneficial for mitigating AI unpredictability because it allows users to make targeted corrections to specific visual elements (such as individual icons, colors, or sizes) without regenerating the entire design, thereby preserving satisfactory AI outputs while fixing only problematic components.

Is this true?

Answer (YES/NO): YES